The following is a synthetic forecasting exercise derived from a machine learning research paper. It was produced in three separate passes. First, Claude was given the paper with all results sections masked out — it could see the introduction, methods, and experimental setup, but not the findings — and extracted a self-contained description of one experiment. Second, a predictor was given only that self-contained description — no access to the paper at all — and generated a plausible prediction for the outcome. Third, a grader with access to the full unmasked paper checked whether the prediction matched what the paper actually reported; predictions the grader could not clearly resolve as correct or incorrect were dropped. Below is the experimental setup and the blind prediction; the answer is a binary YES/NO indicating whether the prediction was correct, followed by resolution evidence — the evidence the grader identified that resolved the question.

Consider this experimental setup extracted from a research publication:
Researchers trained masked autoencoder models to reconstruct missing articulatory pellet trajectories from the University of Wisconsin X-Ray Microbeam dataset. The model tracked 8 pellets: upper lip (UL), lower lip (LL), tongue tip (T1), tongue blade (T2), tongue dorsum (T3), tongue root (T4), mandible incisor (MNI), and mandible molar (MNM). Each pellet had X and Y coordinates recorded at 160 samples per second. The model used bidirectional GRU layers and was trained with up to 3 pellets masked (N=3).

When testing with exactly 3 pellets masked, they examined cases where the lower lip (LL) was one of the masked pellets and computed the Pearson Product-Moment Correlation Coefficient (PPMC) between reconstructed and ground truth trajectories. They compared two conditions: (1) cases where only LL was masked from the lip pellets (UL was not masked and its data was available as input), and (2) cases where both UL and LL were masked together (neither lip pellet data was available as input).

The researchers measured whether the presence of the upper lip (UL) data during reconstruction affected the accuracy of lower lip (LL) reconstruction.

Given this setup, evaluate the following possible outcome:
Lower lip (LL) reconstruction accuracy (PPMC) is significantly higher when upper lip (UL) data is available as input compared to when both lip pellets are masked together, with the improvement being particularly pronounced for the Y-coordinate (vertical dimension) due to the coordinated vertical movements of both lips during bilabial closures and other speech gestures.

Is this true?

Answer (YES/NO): NO